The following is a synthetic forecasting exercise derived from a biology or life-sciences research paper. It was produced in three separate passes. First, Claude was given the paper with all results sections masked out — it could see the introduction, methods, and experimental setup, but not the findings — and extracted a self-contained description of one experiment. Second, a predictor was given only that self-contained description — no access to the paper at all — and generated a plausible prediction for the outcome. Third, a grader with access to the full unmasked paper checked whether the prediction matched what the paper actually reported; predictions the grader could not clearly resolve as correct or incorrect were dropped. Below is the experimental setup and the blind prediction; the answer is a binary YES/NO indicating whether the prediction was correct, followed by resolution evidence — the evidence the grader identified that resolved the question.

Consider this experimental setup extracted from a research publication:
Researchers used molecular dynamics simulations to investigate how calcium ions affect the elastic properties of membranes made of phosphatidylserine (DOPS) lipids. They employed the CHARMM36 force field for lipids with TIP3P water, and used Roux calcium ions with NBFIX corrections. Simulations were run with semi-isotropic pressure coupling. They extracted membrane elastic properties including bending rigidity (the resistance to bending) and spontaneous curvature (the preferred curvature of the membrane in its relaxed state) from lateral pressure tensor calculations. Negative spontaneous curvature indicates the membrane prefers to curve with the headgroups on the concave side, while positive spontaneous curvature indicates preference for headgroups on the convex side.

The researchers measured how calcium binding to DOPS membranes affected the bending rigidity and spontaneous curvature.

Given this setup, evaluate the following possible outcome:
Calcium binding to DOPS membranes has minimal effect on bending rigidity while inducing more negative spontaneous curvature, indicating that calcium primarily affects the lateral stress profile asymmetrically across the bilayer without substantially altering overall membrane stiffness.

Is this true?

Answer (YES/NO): NO